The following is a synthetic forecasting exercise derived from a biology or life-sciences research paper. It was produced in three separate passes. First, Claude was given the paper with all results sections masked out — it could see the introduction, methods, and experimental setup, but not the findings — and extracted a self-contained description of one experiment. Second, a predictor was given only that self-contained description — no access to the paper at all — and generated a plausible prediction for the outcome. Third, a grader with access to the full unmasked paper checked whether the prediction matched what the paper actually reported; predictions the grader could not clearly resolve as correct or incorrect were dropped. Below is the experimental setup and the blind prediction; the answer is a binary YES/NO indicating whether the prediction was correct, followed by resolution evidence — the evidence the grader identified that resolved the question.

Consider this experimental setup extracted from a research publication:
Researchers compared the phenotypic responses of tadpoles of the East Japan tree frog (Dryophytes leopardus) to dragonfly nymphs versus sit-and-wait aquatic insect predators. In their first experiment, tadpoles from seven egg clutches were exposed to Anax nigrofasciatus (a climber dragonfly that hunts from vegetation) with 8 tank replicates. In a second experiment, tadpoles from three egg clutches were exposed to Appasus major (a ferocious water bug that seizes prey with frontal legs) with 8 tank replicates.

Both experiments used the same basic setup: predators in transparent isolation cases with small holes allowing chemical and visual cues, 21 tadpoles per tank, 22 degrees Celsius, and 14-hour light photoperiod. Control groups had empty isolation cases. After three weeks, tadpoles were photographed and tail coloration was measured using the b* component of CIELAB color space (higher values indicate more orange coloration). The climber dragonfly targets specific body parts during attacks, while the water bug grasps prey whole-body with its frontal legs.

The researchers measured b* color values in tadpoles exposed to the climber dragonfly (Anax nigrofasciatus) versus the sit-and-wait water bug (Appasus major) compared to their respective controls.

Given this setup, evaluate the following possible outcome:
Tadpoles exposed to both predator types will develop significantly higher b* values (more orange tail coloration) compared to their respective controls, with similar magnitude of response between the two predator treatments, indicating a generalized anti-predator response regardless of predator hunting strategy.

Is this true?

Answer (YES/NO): NO